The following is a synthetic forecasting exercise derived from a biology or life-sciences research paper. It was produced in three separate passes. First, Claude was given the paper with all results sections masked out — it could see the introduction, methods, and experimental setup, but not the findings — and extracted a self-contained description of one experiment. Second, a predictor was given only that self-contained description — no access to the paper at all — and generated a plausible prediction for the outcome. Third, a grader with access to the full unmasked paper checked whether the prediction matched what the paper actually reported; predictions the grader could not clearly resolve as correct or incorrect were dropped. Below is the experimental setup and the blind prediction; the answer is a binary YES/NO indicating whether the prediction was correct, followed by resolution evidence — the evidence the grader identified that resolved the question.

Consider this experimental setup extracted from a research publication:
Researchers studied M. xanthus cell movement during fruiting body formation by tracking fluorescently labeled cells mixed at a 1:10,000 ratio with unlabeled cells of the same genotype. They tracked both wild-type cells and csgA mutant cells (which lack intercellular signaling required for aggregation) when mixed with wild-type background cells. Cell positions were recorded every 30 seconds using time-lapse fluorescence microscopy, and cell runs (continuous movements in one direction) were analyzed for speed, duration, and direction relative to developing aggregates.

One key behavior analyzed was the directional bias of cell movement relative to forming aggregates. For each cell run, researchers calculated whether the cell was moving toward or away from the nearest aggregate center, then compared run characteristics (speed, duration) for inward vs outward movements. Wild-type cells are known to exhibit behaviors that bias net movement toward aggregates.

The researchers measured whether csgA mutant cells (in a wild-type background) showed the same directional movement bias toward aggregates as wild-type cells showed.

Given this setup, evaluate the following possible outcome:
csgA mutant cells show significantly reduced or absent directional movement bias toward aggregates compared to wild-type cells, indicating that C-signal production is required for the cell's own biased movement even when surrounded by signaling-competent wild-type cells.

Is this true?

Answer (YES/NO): NO